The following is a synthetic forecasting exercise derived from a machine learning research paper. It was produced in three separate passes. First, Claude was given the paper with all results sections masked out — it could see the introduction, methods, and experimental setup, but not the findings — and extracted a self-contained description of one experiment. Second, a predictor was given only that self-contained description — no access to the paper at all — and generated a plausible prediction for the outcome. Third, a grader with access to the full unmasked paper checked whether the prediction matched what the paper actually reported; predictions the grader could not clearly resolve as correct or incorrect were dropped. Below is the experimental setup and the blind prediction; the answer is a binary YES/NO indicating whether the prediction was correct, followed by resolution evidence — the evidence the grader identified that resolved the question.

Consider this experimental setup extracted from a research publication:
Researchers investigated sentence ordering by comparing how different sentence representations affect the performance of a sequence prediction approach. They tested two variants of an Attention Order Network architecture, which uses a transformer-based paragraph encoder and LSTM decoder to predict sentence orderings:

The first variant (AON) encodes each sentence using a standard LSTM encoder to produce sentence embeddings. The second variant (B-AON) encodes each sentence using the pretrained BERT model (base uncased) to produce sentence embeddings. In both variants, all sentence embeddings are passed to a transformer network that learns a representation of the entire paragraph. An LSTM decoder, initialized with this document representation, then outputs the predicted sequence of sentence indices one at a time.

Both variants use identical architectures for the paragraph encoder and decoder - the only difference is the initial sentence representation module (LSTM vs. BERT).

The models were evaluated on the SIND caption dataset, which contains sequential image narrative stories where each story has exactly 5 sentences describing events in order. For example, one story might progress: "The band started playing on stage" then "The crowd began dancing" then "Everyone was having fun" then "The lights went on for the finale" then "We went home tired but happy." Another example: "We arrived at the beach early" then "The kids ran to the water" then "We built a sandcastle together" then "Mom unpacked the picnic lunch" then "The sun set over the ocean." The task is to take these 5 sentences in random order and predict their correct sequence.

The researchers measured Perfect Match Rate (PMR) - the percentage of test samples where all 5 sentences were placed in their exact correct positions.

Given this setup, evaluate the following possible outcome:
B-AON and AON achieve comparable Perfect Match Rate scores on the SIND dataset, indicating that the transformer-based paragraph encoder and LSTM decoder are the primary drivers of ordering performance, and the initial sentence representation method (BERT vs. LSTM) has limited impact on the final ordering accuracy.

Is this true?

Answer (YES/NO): YES